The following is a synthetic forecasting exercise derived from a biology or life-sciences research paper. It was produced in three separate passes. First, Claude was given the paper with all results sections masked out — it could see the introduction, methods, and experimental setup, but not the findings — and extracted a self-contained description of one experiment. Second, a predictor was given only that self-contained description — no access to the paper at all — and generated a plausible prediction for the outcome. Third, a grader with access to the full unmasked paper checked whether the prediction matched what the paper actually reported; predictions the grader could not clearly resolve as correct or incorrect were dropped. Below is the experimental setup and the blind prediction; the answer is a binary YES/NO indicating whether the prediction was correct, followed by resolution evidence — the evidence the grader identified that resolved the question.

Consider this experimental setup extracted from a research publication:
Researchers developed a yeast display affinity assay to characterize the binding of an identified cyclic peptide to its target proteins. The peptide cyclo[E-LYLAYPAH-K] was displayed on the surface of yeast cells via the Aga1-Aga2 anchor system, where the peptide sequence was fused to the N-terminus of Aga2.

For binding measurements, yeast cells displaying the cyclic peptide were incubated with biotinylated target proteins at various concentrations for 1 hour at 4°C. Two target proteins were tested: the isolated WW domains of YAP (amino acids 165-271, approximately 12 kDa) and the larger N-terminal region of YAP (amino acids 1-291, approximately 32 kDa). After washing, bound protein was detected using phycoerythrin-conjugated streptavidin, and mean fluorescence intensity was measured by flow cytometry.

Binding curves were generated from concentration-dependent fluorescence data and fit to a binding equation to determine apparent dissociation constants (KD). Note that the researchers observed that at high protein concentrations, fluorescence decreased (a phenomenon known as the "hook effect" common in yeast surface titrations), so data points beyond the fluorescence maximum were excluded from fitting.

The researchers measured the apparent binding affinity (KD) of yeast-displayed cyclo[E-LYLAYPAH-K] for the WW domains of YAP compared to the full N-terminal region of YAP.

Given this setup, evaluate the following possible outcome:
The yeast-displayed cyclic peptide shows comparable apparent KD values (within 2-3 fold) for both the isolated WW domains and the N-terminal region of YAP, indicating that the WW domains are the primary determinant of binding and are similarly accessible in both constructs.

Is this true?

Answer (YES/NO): YES